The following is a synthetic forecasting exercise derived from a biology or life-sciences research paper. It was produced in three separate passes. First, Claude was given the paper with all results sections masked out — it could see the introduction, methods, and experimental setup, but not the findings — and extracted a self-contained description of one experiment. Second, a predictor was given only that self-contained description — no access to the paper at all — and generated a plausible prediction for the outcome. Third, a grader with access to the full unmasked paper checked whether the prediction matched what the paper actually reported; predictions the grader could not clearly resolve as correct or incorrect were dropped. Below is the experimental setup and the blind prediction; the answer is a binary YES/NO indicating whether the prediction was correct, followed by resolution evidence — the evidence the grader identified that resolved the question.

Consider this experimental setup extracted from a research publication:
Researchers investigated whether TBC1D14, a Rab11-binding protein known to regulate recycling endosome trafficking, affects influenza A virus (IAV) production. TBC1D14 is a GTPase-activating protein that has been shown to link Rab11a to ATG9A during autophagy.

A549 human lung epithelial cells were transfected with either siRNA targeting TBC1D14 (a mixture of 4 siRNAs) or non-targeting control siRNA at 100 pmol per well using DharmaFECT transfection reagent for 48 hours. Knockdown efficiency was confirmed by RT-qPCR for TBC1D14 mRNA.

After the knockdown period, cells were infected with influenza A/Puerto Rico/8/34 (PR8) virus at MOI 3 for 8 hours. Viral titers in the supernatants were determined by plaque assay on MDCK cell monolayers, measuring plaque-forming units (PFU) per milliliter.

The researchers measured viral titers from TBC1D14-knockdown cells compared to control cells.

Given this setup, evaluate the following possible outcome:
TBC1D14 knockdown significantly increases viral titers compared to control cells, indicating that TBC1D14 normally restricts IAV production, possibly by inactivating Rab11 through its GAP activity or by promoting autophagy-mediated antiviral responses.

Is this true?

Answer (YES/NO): NO